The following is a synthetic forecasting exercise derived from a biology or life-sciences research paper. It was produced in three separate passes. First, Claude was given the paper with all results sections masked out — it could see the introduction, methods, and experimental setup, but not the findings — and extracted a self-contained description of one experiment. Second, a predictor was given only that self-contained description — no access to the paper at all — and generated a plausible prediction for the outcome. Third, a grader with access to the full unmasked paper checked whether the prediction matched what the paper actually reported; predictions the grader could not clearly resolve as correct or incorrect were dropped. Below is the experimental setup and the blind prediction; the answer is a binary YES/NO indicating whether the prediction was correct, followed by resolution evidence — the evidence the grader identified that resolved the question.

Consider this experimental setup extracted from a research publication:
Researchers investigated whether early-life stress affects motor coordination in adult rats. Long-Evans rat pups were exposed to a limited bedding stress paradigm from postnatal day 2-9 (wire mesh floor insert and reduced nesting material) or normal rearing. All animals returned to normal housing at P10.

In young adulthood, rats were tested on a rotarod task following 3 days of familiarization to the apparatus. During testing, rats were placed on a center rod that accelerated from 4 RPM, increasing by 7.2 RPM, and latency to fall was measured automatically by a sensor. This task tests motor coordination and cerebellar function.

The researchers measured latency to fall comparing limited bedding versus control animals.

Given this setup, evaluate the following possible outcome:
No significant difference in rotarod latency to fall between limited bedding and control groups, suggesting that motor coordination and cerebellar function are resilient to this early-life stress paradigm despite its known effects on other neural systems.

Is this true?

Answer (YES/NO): YES